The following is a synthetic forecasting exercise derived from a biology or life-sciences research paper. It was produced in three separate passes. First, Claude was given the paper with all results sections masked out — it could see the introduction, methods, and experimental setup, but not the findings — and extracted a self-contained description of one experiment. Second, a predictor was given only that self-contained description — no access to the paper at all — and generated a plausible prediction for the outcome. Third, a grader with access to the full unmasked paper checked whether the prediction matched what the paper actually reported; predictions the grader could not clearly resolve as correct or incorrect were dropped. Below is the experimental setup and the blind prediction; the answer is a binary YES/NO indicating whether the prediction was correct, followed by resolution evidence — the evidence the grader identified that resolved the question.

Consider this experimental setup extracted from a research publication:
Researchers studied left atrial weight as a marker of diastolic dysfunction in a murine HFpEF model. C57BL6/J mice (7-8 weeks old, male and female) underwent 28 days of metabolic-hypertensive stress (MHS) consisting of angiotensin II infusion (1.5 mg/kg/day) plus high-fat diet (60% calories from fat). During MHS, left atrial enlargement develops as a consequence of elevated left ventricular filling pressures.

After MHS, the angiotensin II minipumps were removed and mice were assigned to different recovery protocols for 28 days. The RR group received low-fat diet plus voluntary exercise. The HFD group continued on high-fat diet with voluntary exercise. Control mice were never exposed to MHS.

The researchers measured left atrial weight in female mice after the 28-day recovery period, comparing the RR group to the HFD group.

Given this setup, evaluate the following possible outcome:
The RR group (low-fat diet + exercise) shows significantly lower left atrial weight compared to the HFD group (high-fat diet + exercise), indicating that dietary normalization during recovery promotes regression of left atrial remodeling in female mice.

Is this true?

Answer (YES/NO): YES